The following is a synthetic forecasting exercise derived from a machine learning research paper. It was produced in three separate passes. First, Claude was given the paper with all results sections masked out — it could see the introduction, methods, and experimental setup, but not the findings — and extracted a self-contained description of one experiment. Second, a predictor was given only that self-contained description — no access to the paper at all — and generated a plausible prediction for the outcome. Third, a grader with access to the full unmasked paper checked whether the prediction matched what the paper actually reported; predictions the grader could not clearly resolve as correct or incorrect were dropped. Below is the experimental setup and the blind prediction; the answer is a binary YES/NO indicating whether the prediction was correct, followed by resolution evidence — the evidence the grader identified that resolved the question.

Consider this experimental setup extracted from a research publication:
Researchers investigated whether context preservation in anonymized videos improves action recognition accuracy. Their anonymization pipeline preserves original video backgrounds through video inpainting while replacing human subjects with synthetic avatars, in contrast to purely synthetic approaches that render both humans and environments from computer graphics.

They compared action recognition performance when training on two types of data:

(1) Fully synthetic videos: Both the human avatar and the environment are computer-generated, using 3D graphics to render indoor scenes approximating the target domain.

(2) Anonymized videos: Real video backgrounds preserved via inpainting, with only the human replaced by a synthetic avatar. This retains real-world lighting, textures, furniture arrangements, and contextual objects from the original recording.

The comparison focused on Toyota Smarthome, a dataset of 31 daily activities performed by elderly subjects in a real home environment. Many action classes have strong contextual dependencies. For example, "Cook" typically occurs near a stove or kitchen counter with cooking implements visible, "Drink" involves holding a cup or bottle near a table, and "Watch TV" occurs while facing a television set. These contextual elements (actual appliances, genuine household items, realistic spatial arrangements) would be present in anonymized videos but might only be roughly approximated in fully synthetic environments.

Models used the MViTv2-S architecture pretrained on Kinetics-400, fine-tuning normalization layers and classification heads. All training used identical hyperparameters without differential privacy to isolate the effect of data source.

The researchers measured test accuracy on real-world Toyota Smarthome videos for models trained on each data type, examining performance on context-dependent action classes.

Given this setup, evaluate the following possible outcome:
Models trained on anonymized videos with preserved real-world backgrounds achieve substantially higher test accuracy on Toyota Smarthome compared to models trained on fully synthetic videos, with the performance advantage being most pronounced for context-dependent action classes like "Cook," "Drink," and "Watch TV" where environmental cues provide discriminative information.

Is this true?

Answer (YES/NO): YES